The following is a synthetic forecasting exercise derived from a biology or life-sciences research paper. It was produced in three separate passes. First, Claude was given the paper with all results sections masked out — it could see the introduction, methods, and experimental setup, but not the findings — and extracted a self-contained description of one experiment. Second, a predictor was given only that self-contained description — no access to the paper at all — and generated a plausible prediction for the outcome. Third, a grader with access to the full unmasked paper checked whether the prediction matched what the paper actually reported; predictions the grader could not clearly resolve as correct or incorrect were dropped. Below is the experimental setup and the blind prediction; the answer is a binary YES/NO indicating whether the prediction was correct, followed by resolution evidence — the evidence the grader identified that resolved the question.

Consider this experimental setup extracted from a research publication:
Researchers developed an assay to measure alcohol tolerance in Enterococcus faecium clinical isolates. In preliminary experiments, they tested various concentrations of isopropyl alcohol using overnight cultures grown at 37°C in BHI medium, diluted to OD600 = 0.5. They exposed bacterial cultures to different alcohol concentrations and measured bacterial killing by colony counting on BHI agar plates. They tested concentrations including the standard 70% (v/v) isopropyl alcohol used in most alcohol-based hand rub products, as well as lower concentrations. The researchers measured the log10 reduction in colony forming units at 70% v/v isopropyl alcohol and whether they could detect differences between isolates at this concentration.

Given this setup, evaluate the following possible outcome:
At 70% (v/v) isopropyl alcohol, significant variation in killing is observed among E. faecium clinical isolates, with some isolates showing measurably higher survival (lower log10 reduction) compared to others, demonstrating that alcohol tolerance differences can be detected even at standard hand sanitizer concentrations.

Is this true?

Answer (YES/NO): NO